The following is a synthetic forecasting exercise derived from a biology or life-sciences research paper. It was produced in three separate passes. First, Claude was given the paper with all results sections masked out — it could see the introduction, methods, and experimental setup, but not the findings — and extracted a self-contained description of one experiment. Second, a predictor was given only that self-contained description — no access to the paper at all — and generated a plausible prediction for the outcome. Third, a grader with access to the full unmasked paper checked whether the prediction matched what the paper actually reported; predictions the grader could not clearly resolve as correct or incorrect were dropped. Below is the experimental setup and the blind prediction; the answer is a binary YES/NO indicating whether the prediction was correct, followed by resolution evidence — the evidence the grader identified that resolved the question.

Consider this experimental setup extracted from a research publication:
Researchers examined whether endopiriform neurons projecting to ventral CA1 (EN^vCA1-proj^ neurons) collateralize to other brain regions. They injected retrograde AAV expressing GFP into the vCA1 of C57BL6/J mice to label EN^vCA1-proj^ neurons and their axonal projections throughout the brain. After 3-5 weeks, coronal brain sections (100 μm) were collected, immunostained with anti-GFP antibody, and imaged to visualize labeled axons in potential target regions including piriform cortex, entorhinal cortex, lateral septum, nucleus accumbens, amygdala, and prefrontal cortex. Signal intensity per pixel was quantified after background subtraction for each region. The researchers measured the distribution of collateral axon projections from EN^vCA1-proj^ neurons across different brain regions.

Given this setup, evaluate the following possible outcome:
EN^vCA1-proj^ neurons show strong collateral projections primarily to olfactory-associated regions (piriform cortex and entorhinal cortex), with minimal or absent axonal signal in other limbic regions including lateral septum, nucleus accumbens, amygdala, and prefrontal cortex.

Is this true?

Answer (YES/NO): YES